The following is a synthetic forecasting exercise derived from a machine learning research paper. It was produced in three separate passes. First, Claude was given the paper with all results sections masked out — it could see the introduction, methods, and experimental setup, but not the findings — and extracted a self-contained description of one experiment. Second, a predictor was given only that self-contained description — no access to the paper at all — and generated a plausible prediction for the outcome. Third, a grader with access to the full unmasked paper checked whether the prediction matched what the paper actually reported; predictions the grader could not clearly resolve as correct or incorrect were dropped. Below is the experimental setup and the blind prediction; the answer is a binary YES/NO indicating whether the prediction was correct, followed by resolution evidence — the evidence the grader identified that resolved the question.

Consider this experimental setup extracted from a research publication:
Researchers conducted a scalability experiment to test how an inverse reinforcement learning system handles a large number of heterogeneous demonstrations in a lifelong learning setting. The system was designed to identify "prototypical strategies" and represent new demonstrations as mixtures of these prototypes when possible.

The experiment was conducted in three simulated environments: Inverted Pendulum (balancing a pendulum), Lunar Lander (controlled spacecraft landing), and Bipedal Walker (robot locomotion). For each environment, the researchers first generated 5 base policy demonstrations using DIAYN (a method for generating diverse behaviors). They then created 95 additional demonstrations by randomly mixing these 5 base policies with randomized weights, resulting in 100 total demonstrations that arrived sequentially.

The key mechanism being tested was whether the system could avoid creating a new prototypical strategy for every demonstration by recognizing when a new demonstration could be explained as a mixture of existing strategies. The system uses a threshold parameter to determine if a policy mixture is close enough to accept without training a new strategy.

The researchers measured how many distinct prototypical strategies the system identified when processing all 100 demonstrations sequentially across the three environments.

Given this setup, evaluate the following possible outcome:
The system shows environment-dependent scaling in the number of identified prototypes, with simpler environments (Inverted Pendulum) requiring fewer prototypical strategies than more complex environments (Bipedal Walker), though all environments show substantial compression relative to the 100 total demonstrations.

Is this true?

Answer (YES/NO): NO